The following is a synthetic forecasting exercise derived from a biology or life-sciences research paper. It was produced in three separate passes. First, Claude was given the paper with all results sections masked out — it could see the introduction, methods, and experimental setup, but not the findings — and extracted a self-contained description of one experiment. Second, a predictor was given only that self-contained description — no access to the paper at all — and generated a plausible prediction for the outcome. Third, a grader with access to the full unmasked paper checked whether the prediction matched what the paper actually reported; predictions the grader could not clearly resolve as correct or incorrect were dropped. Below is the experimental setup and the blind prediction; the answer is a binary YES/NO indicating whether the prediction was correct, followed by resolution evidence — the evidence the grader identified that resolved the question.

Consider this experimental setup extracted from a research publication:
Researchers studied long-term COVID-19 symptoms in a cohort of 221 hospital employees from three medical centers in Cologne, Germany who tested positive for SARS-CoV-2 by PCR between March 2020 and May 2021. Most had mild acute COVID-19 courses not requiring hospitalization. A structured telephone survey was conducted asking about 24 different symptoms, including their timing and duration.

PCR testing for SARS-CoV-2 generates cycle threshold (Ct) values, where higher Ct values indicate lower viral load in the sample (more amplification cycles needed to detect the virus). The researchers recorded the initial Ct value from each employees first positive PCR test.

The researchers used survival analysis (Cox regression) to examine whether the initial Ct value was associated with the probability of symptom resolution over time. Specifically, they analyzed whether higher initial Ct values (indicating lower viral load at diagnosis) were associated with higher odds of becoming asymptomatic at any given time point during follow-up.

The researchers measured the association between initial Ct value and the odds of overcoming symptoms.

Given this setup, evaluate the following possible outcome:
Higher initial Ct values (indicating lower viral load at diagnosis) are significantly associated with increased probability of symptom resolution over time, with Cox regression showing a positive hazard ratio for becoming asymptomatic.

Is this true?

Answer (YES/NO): YES